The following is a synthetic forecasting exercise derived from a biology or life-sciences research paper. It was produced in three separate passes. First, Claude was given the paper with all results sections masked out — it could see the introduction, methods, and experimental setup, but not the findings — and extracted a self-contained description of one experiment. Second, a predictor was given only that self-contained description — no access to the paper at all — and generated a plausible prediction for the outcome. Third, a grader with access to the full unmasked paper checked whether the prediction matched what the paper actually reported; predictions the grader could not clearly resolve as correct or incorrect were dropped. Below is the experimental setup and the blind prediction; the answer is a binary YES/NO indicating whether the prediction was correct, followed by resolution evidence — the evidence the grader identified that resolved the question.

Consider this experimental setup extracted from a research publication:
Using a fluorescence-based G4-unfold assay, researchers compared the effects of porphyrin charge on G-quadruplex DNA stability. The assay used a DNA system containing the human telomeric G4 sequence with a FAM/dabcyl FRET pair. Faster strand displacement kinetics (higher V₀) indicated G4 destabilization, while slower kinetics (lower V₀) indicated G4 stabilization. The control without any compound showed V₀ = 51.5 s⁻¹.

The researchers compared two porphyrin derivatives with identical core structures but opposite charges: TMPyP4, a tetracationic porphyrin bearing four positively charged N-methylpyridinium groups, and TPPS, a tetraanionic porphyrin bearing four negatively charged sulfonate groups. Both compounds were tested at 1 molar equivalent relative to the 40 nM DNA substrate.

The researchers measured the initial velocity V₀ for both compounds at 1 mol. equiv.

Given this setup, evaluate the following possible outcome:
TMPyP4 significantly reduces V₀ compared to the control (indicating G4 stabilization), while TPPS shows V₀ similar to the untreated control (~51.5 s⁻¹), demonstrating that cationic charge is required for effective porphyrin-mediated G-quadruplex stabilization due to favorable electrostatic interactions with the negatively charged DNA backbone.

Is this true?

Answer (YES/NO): NO